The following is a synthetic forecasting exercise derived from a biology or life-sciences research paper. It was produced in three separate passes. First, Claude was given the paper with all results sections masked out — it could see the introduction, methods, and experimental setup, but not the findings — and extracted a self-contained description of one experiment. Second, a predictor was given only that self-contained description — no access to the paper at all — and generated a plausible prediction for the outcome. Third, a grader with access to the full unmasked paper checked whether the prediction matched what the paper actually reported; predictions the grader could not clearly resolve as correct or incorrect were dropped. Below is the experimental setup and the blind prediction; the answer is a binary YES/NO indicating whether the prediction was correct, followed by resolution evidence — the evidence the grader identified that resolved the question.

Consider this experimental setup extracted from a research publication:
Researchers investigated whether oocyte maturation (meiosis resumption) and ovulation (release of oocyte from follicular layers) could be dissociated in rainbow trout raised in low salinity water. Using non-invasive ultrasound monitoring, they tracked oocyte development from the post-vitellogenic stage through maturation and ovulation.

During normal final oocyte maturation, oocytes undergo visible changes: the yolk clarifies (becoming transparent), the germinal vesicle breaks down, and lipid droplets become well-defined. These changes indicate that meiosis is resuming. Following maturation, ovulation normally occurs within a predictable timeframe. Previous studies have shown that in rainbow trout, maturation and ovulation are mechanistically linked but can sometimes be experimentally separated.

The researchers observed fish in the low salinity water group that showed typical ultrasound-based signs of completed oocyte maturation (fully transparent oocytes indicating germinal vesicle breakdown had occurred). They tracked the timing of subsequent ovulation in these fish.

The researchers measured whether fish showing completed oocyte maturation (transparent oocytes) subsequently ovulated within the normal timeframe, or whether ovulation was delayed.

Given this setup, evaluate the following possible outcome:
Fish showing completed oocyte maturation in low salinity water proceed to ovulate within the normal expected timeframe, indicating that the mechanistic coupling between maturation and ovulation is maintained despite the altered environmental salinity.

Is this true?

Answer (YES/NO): NO